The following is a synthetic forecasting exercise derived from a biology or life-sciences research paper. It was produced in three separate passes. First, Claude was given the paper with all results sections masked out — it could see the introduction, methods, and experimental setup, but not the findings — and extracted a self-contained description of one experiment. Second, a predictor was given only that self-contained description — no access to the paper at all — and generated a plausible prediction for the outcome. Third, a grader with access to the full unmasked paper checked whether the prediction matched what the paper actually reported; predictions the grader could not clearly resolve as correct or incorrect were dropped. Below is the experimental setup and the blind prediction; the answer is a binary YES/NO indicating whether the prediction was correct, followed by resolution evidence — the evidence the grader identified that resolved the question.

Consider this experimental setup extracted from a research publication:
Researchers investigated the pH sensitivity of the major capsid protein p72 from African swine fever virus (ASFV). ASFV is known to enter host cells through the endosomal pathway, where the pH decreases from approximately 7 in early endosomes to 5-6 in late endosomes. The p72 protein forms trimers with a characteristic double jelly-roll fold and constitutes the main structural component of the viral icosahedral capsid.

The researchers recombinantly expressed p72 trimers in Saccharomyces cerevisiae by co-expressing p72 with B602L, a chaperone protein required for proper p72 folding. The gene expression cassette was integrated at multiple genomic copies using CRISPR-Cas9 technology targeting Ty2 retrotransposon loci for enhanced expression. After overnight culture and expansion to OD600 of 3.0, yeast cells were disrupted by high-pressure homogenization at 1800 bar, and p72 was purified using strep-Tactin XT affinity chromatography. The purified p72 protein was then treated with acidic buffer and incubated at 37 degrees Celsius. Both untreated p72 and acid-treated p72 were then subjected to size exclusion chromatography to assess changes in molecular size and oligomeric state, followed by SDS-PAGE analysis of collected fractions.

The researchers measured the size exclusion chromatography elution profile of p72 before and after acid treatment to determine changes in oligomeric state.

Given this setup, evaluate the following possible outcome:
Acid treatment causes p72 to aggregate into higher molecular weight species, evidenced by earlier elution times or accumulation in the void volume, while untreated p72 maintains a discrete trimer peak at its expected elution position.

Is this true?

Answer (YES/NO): NO